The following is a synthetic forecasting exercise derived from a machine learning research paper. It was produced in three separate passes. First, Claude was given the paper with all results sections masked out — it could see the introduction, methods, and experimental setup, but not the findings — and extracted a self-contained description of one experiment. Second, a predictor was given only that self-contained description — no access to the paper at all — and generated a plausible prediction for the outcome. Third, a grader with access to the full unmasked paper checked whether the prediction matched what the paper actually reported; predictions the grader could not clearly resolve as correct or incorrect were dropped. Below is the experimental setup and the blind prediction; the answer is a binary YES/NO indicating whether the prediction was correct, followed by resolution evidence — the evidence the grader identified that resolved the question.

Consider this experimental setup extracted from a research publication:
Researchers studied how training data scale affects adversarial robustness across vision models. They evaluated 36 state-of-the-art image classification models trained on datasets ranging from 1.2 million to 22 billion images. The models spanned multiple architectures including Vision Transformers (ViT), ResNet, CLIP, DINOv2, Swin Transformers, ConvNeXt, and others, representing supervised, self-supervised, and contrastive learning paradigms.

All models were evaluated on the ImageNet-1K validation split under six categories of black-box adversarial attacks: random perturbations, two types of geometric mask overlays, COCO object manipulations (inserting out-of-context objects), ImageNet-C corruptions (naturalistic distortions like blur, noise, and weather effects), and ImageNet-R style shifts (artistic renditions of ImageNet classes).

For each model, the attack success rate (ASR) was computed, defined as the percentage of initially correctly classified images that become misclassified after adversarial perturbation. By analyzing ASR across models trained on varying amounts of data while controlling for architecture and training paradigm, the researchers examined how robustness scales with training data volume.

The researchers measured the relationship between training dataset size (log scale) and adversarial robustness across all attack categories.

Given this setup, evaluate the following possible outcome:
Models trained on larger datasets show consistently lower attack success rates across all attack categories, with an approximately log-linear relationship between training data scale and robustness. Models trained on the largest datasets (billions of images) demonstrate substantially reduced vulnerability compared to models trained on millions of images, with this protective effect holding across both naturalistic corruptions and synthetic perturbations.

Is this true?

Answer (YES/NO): NO